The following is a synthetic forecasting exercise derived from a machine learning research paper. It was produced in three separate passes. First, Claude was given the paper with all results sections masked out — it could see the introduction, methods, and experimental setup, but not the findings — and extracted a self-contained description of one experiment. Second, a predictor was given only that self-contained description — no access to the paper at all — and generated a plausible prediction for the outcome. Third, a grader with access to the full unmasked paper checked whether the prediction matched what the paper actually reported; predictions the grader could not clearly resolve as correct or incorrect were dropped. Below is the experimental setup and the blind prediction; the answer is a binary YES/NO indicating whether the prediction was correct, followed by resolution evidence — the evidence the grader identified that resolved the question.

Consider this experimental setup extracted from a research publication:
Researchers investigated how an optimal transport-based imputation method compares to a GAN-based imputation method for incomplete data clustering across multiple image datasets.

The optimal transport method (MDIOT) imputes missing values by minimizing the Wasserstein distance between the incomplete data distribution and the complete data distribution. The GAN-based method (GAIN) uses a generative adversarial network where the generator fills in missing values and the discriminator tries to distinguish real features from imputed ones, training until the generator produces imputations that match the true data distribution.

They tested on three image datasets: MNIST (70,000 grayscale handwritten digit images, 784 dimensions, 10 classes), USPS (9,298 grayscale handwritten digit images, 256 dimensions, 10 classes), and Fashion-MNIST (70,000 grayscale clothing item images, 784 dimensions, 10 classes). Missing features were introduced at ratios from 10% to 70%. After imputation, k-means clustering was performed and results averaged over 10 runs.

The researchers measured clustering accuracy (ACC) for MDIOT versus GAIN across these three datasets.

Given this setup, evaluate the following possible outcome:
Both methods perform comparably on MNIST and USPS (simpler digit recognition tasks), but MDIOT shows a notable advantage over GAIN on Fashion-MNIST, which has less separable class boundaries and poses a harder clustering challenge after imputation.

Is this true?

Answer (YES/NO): NO